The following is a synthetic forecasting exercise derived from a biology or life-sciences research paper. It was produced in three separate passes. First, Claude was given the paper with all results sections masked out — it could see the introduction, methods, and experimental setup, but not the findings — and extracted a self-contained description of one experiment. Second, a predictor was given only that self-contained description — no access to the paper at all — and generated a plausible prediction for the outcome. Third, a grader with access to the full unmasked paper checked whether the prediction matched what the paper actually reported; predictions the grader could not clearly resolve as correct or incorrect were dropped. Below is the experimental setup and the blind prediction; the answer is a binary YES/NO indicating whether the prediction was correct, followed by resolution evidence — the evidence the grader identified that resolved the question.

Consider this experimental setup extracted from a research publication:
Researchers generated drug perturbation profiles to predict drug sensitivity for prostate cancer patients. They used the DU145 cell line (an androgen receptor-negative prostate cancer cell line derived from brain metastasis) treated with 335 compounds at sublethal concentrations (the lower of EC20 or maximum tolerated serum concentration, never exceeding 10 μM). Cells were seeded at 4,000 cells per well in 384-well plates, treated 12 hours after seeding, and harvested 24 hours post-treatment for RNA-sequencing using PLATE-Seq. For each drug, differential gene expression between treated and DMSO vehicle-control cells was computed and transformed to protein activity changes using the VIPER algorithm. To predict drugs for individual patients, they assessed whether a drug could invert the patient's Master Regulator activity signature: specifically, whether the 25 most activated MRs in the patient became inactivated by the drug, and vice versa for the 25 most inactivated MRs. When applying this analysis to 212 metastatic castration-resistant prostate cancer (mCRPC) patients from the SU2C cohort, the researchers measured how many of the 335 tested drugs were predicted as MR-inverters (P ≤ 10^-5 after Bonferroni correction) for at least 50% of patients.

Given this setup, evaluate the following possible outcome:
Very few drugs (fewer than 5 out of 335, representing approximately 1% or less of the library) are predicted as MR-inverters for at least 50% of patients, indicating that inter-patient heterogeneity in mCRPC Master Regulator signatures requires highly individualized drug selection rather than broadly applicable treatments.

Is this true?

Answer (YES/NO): NO